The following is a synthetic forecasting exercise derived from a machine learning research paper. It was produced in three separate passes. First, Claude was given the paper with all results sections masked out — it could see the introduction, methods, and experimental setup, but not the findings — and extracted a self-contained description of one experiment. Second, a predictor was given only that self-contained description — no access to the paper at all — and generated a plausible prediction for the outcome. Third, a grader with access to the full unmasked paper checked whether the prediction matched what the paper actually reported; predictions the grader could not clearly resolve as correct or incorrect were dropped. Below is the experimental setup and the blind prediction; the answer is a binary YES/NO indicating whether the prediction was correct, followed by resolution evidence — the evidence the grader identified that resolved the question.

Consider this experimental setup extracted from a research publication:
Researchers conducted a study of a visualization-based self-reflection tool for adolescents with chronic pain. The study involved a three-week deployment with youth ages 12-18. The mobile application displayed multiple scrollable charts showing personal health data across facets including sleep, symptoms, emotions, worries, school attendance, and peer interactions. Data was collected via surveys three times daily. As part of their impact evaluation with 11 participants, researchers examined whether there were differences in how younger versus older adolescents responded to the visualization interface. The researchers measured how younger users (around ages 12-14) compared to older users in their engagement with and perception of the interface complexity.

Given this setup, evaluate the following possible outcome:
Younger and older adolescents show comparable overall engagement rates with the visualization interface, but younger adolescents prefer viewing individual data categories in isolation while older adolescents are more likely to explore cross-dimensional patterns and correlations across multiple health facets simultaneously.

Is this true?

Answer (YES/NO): NO